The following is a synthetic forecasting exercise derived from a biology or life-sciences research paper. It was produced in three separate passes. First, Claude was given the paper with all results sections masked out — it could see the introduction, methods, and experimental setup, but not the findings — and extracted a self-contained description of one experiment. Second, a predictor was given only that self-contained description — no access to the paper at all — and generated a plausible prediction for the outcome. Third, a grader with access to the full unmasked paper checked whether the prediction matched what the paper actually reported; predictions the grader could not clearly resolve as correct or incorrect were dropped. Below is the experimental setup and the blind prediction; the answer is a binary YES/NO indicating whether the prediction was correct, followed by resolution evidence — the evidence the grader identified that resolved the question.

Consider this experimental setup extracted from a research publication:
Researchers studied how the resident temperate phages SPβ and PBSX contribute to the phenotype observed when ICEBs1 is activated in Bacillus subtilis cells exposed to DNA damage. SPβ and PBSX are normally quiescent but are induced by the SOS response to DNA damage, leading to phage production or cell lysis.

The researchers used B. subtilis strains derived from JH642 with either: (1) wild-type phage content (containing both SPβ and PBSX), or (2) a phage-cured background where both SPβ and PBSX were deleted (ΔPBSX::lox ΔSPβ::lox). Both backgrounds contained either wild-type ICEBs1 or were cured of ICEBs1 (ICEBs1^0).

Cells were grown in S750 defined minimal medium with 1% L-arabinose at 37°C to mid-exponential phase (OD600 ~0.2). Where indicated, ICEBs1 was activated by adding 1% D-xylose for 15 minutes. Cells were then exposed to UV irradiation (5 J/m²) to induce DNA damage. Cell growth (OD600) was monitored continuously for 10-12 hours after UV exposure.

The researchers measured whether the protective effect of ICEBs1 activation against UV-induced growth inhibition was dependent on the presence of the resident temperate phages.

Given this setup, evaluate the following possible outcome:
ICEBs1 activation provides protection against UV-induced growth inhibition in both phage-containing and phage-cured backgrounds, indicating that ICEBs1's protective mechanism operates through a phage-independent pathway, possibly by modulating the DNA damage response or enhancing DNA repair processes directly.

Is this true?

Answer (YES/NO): NO